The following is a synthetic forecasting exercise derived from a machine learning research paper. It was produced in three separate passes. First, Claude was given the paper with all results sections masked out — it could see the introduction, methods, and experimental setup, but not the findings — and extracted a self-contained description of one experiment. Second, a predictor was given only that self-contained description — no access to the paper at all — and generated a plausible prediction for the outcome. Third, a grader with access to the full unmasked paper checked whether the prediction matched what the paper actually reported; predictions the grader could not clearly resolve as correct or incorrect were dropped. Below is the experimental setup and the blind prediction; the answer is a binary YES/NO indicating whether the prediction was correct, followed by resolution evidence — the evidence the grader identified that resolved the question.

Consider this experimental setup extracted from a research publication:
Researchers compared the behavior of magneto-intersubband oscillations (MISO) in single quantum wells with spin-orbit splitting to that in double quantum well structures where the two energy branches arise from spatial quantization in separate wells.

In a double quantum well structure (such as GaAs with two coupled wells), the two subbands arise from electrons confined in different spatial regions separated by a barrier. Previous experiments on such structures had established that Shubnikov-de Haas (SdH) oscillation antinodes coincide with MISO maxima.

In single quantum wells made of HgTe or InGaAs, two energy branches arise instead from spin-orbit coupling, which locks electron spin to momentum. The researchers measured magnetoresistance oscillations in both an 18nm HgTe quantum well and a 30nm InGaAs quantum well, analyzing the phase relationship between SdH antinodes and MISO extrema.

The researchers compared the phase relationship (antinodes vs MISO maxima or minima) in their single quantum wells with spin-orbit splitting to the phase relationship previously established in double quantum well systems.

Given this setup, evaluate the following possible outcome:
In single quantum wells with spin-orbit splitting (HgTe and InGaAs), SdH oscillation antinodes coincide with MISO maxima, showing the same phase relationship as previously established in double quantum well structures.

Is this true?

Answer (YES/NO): NO